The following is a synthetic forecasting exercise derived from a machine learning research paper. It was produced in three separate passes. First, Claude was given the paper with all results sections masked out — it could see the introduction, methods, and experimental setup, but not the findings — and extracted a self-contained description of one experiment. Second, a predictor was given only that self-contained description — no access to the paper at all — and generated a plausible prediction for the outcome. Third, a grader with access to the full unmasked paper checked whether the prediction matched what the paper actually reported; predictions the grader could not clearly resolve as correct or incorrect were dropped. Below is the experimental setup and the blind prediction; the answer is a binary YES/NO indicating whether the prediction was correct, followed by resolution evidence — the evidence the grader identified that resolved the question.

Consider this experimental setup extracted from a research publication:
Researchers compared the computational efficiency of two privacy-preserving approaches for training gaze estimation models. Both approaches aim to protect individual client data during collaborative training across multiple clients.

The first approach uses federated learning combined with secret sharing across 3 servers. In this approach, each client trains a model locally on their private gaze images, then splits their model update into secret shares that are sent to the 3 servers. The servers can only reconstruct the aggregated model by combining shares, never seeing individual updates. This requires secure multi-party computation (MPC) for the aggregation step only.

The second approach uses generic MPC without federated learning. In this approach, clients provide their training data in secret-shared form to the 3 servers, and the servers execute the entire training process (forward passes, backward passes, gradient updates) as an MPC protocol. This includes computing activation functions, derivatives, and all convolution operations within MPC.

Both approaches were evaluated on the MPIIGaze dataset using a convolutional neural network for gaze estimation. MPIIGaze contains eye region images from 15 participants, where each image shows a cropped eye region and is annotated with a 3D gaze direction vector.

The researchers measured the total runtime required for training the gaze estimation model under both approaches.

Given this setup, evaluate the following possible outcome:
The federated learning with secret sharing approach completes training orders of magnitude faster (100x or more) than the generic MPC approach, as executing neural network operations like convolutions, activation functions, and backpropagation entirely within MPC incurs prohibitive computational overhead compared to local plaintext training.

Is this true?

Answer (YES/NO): YES